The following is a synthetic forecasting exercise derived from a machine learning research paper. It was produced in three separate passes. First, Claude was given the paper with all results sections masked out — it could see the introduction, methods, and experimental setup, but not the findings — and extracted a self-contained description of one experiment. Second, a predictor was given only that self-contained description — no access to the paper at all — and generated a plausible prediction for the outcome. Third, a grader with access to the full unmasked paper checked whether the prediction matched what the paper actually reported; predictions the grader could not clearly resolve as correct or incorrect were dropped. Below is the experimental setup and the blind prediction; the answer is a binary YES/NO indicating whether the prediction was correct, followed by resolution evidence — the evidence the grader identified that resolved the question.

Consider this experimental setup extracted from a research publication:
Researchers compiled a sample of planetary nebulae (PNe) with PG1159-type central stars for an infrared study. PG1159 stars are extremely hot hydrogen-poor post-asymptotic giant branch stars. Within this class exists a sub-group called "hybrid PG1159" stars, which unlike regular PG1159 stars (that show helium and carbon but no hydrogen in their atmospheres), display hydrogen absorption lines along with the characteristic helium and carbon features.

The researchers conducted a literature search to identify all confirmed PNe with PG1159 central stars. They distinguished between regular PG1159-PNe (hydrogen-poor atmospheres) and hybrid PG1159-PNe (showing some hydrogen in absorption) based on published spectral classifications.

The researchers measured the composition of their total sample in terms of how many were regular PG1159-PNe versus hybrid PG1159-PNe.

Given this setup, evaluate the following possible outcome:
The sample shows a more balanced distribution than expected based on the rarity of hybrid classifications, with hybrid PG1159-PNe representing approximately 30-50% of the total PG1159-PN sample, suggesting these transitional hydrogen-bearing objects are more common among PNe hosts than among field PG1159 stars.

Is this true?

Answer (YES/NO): NO